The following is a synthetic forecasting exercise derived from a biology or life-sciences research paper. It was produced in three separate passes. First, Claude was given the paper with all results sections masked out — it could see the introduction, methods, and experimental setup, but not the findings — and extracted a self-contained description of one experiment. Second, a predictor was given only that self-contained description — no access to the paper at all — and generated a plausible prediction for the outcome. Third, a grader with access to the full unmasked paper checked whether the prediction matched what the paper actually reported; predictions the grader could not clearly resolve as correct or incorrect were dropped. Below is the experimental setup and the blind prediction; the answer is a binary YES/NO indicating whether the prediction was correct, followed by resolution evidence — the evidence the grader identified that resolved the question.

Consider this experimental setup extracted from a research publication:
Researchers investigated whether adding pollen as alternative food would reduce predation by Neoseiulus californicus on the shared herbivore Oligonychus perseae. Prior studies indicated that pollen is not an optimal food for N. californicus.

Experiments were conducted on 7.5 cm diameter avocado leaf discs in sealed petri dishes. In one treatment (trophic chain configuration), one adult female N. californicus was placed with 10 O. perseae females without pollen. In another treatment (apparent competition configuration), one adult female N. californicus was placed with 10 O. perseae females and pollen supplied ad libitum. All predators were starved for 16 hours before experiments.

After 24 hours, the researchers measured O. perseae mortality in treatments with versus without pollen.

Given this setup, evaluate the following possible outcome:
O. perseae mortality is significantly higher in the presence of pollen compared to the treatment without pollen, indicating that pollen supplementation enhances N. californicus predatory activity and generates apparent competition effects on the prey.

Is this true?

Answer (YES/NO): NO